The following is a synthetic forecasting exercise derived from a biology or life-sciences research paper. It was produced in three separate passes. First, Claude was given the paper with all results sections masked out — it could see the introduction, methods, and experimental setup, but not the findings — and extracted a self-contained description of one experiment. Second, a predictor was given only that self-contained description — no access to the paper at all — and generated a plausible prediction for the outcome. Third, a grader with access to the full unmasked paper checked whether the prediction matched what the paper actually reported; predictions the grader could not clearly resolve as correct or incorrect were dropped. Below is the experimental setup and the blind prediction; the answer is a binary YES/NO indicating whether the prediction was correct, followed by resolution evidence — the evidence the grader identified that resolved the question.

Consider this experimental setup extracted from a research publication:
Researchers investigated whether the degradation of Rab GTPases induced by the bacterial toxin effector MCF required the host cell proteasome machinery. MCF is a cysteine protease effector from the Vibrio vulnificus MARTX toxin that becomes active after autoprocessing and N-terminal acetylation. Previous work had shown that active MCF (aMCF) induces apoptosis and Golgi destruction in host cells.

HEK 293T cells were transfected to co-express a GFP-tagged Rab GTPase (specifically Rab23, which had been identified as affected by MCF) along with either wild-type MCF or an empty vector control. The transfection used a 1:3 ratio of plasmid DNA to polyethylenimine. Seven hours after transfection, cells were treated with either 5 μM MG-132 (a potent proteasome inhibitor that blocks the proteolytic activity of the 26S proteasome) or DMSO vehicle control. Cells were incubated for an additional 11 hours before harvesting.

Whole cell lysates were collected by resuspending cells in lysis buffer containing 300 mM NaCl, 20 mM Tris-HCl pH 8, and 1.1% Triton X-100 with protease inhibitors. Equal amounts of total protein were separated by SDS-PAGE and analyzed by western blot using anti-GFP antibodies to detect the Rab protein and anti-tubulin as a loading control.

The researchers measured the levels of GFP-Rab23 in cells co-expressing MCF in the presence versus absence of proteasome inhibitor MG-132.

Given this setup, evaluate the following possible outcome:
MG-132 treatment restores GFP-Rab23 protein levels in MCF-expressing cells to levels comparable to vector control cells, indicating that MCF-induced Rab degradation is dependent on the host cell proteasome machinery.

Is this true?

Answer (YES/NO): NO